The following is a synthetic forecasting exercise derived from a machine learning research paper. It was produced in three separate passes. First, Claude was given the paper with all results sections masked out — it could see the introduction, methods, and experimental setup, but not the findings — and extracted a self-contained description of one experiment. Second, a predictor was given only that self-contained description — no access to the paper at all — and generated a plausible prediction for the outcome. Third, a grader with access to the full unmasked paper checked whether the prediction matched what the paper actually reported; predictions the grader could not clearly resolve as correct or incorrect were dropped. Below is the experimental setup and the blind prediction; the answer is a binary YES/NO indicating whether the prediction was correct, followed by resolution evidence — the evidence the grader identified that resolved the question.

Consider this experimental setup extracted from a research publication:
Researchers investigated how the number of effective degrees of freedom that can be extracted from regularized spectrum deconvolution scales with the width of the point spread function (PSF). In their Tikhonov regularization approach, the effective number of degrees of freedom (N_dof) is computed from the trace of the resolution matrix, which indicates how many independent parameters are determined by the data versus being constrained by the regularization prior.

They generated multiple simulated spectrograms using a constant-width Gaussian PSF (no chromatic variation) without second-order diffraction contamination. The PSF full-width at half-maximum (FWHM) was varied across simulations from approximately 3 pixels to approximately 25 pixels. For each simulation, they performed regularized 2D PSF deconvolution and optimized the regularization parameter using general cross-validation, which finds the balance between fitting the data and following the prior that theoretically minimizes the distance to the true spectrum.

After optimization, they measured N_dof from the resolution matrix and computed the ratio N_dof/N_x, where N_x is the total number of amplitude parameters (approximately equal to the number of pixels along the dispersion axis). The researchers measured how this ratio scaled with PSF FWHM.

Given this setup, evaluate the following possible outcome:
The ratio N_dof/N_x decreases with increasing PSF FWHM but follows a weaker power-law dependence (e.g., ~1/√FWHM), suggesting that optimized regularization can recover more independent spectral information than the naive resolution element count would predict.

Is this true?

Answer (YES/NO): NO